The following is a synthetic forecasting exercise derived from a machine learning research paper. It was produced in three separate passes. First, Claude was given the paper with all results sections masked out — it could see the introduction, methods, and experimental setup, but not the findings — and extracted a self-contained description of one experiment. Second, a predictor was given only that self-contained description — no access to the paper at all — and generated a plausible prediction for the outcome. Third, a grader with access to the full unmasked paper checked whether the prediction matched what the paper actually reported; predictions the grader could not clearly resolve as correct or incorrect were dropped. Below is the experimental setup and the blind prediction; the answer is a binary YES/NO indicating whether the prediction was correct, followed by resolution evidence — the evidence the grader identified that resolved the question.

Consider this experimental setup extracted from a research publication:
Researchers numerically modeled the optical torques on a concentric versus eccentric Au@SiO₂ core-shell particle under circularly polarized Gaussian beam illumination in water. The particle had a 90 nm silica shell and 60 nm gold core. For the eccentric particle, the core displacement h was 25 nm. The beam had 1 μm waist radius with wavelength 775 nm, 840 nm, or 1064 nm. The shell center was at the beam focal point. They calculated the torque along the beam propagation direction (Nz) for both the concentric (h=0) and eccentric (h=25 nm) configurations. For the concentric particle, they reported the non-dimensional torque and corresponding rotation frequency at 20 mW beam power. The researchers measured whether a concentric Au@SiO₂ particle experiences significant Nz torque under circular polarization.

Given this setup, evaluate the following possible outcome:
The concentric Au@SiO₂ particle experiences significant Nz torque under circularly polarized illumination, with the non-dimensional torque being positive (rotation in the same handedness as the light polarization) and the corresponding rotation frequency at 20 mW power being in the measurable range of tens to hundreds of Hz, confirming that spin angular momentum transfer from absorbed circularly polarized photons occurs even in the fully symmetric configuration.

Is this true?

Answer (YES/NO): YES